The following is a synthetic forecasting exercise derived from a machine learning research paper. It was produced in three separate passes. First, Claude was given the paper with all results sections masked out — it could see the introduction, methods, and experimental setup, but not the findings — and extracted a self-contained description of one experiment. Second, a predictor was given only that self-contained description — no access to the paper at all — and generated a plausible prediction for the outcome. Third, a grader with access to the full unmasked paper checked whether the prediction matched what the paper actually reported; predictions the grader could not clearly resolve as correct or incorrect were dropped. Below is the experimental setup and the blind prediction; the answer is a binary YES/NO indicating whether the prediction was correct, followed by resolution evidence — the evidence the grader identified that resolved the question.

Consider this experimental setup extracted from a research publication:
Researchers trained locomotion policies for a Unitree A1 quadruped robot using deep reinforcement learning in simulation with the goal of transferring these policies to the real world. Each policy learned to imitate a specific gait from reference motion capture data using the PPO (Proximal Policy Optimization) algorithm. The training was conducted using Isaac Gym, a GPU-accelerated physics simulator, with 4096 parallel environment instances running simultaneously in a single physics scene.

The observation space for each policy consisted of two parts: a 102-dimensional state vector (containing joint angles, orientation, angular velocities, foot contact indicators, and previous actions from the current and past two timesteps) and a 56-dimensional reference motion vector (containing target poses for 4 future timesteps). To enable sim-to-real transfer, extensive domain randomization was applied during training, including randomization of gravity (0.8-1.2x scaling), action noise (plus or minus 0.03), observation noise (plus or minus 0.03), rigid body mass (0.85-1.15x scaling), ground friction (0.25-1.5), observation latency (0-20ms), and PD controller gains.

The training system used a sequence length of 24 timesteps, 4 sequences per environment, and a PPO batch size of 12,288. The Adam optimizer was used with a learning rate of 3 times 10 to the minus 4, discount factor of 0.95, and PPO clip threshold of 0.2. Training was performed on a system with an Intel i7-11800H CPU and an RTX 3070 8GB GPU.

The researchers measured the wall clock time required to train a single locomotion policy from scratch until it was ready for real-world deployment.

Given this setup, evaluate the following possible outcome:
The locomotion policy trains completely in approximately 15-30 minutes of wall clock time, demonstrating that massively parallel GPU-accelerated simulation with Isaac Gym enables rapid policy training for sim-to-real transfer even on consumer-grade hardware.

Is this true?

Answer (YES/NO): NO